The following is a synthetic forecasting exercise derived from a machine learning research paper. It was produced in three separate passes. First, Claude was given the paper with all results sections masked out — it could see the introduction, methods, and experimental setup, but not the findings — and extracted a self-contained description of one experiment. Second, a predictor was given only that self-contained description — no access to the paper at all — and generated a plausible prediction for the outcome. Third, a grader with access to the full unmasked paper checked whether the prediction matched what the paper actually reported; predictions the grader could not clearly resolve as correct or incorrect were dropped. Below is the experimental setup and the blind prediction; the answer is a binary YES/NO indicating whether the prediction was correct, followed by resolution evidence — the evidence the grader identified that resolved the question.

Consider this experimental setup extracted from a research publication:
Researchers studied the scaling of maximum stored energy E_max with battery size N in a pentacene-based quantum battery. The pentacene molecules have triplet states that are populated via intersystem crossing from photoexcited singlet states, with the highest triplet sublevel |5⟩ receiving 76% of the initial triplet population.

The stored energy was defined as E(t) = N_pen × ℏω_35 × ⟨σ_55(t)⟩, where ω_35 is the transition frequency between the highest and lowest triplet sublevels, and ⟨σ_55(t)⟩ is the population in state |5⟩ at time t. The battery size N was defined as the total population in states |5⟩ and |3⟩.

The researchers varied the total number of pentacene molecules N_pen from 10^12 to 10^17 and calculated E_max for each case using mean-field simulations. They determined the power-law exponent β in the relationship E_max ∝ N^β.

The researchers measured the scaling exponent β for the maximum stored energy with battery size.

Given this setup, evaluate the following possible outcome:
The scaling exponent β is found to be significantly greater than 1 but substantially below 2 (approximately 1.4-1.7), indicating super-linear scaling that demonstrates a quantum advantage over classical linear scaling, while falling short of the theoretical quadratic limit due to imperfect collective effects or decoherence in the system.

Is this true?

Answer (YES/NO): NO